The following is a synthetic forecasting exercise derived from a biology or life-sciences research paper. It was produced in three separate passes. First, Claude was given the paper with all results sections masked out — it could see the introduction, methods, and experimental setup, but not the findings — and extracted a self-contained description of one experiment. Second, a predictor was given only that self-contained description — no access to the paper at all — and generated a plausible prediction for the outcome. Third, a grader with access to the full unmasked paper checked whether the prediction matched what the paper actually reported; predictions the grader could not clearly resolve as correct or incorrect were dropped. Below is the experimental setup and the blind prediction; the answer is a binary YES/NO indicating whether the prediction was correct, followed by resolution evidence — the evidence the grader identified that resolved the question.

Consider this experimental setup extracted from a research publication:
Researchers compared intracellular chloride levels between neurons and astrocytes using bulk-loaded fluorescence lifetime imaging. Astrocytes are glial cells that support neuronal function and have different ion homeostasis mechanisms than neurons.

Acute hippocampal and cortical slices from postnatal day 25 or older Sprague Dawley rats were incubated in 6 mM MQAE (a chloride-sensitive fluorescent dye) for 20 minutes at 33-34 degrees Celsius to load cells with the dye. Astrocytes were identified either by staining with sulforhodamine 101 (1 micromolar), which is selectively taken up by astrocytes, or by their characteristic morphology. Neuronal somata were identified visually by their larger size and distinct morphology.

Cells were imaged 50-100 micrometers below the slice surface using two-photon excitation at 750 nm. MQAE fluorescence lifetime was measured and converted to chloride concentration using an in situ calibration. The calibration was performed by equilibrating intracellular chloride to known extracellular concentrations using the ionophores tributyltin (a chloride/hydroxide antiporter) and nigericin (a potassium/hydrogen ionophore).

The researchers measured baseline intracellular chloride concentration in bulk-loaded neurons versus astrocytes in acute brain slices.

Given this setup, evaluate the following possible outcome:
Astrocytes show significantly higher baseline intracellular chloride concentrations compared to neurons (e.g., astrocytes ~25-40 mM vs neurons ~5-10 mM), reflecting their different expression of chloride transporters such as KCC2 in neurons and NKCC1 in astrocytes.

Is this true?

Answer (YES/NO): NO